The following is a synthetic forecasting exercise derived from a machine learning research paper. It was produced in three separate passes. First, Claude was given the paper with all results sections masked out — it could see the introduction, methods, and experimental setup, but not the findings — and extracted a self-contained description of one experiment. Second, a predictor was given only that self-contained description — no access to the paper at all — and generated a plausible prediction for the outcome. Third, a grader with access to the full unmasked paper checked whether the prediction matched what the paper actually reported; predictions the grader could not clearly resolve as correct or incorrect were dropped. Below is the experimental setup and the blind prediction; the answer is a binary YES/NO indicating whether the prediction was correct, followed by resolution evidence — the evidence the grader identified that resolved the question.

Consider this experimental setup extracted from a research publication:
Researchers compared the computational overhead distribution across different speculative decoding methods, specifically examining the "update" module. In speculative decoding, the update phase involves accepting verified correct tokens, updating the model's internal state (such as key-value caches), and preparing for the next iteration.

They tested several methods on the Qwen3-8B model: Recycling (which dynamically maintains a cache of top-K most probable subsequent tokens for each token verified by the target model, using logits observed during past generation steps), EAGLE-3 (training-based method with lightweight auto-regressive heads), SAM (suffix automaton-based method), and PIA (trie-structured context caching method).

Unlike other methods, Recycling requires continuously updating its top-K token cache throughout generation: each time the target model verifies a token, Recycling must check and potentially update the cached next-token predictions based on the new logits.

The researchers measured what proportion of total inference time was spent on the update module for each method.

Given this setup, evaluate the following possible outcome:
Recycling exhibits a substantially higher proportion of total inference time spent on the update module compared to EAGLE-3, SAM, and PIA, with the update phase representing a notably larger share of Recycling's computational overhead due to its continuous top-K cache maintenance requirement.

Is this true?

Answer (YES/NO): YES